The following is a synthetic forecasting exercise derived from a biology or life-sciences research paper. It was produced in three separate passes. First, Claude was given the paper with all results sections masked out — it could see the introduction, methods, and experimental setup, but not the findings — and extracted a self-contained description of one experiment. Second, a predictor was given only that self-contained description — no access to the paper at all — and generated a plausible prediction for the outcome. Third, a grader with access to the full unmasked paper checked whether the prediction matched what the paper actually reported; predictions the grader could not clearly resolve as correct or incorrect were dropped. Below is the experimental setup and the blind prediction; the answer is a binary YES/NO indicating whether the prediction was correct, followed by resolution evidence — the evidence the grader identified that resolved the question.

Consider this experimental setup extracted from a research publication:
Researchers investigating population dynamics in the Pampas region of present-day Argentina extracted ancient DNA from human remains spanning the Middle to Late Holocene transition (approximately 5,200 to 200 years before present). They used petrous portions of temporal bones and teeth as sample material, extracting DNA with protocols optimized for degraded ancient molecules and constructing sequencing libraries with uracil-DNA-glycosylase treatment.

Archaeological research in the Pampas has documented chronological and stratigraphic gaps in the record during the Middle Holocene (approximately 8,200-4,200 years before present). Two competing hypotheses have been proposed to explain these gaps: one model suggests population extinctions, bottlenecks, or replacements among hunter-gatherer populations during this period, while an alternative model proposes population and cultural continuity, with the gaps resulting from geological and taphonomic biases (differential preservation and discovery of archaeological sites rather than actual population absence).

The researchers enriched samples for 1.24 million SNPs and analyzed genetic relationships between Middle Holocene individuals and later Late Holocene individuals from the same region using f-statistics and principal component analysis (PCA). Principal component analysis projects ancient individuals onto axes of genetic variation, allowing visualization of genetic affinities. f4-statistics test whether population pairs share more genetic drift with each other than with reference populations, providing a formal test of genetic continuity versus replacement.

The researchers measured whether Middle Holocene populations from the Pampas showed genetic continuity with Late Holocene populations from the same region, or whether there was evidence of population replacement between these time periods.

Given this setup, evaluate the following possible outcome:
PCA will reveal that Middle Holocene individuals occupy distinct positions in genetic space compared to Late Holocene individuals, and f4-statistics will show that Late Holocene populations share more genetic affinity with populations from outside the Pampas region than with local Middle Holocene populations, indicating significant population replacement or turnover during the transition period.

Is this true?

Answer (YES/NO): NO